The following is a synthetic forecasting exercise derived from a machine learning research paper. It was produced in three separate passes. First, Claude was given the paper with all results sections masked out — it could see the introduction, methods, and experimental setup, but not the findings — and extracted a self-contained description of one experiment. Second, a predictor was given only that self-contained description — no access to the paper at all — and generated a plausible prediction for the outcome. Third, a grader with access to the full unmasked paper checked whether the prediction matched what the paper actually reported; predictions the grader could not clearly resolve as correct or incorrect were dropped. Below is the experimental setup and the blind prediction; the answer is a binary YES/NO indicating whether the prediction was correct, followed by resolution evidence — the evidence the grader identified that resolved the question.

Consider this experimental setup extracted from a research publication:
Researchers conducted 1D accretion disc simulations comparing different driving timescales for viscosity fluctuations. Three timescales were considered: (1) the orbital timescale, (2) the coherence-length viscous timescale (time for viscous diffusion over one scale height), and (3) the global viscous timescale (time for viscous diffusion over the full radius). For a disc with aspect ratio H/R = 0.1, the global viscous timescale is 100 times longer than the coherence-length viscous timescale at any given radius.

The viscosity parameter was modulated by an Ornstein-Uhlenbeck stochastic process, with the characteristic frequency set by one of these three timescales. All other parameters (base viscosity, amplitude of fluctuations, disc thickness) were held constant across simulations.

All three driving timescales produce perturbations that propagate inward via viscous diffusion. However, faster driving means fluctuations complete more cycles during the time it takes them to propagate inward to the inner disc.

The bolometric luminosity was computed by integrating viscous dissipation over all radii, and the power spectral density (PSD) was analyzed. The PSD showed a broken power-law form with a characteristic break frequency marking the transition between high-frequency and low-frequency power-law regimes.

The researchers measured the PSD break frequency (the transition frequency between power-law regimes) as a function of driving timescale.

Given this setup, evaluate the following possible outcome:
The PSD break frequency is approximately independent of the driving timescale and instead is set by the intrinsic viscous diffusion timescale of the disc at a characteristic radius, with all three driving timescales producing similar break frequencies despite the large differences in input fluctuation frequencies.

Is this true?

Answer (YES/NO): NO